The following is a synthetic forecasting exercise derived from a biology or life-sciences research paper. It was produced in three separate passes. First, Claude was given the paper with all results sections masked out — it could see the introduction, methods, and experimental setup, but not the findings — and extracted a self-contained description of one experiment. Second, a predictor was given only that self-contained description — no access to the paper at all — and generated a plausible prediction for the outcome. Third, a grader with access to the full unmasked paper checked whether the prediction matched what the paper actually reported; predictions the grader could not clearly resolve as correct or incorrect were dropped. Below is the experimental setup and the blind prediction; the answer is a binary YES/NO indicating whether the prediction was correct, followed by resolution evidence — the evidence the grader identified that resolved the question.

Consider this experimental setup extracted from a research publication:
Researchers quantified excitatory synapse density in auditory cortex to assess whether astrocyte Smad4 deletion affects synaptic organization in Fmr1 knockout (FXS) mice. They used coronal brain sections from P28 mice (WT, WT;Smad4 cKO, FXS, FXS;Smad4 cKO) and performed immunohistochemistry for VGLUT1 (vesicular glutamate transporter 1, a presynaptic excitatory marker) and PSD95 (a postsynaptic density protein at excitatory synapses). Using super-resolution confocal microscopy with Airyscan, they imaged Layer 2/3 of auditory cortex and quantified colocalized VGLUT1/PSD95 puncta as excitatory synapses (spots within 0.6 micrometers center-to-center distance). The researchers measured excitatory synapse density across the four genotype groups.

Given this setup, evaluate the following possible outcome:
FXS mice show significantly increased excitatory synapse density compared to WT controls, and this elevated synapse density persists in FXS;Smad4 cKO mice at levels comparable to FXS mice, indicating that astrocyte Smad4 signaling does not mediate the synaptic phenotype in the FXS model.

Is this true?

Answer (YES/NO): NO